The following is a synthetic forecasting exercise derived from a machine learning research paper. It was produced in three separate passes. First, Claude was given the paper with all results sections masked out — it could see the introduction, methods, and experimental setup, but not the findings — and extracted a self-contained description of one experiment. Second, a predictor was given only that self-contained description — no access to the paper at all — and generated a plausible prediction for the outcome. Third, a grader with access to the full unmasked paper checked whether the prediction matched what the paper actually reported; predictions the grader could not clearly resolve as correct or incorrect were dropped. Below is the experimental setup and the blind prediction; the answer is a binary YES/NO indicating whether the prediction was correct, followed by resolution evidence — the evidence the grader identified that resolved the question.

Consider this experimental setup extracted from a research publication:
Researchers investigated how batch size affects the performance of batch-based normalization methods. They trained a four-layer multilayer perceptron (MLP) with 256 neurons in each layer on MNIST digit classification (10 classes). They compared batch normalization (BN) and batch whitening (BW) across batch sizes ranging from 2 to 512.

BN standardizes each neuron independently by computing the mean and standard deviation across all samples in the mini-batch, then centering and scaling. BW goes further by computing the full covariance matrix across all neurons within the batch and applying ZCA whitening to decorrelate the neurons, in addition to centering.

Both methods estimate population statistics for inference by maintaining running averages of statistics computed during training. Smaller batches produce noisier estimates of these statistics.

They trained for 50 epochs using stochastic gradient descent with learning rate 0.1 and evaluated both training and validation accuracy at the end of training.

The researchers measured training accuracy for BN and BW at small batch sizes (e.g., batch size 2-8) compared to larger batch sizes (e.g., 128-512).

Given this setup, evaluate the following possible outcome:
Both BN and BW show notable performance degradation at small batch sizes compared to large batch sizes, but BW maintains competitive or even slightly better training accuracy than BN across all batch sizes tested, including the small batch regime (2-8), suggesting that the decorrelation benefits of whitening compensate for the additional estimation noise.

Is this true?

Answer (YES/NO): NO